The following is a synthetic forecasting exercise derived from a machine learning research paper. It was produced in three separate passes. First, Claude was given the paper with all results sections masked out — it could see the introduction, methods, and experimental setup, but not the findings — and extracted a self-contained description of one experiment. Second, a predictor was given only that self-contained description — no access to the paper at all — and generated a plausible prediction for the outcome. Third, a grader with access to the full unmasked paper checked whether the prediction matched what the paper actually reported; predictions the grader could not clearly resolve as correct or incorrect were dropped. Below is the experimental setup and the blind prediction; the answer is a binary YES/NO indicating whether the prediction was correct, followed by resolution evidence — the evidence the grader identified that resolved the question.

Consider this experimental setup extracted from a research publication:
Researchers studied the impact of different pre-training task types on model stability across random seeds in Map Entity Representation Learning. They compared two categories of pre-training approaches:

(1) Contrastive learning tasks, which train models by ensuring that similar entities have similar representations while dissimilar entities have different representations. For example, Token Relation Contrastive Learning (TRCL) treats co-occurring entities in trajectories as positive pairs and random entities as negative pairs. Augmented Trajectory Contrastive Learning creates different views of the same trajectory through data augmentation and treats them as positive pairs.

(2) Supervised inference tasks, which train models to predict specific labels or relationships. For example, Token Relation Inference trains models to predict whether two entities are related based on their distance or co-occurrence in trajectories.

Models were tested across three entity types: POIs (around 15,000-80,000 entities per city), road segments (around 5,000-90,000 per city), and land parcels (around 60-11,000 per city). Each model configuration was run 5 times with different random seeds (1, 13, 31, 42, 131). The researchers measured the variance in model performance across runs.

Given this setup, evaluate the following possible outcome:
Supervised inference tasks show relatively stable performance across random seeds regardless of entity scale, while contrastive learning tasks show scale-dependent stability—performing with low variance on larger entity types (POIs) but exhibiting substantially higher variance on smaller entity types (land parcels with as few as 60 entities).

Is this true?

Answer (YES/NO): NO